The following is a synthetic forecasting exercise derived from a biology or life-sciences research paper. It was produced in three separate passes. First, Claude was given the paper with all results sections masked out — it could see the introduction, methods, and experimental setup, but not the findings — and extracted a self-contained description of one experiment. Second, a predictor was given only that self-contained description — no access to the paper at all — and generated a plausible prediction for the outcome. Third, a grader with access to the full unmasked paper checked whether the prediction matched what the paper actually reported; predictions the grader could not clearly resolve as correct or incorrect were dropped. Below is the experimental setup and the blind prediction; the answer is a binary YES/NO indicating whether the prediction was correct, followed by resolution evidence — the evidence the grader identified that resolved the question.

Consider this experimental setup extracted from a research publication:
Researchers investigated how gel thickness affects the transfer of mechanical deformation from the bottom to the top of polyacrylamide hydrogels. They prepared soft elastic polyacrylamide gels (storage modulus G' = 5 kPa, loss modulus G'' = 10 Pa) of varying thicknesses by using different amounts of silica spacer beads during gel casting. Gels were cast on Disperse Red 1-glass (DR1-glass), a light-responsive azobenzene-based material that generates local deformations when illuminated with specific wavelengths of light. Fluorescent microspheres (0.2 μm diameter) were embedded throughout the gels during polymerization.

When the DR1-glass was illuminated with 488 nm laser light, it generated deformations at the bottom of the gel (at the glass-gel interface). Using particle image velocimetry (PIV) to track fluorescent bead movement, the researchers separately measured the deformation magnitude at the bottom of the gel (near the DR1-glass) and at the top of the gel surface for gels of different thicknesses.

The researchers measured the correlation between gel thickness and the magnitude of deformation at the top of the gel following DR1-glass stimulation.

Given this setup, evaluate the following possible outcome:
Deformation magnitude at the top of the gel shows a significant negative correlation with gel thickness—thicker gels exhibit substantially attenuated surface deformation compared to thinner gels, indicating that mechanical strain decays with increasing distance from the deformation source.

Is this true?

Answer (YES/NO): NO